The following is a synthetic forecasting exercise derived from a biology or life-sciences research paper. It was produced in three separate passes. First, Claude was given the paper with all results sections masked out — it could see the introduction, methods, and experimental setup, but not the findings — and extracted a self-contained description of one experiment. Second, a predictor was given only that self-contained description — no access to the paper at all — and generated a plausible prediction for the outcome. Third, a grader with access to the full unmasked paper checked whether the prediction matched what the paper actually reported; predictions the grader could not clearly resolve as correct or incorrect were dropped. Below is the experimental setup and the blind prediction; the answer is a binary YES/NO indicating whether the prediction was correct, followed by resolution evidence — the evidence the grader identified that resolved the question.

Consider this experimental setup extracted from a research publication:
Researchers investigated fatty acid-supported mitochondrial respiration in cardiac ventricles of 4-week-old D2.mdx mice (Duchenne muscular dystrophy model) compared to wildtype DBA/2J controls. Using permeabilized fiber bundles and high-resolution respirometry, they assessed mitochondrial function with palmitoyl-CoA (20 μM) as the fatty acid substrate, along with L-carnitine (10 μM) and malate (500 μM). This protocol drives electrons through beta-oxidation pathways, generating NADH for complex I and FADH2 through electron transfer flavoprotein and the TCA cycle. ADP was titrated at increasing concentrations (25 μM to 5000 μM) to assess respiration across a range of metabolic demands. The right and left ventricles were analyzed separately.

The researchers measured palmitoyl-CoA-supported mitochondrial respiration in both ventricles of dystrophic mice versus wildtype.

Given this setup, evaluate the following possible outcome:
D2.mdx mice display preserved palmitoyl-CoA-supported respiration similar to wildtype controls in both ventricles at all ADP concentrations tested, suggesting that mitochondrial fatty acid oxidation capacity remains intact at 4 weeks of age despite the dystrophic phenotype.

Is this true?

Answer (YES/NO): NO